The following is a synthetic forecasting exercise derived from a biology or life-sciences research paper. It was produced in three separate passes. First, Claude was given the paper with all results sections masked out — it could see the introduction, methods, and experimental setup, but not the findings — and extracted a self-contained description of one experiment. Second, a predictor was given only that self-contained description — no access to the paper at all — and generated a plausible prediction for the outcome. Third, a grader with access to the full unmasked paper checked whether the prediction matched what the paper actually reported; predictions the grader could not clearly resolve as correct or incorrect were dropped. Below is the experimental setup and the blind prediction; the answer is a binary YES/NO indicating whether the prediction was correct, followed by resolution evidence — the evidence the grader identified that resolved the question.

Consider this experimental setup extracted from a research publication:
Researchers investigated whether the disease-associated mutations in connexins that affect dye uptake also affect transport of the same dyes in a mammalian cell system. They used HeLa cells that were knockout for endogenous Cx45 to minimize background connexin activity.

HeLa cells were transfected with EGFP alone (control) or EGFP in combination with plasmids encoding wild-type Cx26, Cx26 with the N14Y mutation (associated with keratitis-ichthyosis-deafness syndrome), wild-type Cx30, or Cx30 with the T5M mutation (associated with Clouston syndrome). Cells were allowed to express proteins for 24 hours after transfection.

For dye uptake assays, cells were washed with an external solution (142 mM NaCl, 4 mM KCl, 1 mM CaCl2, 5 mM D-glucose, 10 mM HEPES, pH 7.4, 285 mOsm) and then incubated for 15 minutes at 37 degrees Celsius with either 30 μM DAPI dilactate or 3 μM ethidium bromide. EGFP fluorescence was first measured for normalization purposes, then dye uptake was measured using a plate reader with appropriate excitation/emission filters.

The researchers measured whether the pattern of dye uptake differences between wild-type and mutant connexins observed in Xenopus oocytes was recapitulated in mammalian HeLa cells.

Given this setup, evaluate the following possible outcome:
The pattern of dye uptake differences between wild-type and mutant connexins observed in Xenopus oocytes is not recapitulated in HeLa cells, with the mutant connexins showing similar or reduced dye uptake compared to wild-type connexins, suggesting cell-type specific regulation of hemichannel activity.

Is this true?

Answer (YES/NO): NO